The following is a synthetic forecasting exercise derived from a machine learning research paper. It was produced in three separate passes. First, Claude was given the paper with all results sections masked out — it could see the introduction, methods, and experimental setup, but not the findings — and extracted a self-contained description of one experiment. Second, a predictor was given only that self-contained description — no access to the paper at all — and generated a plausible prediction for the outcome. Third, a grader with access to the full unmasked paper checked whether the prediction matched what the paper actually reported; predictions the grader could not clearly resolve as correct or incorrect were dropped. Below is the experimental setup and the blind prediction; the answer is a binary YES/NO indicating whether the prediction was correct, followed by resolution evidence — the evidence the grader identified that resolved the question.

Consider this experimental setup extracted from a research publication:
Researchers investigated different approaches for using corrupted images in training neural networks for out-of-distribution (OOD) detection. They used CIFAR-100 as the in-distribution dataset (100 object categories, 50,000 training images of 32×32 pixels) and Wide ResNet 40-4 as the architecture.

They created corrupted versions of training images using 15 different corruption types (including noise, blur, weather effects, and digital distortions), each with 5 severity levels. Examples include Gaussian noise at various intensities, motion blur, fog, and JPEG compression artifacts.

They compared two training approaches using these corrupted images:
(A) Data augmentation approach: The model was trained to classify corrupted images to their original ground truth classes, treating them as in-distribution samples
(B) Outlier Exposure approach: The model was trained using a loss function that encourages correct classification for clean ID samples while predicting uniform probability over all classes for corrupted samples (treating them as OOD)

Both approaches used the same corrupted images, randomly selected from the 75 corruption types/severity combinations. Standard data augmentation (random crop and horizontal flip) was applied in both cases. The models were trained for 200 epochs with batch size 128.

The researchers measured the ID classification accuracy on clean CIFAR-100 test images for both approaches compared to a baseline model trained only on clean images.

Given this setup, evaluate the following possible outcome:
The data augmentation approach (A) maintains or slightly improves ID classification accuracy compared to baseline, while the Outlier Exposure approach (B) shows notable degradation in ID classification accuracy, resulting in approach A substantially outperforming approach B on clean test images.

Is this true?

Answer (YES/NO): NO